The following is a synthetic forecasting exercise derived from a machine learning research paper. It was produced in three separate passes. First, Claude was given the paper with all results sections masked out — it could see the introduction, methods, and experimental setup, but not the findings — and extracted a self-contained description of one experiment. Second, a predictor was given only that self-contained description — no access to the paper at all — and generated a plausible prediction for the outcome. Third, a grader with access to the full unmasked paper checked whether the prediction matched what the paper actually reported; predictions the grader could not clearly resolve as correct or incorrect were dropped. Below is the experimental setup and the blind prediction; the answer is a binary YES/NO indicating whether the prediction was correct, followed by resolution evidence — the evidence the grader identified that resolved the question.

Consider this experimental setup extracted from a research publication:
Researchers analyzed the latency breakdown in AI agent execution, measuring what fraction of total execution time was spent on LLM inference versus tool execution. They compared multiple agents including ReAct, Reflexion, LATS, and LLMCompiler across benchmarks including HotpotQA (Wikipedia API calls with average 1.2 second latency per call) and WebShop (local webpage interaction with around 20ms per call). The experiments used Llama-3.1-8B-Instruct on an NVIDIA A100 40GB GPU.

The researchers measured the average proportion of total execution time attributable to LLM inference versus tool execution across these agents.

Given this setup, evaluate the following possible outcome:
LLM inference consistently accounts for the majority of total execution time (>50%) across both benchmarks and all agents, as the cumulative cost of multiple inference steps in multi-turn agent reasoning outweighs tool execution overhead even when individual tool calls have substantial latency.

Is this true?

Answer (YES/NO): NO